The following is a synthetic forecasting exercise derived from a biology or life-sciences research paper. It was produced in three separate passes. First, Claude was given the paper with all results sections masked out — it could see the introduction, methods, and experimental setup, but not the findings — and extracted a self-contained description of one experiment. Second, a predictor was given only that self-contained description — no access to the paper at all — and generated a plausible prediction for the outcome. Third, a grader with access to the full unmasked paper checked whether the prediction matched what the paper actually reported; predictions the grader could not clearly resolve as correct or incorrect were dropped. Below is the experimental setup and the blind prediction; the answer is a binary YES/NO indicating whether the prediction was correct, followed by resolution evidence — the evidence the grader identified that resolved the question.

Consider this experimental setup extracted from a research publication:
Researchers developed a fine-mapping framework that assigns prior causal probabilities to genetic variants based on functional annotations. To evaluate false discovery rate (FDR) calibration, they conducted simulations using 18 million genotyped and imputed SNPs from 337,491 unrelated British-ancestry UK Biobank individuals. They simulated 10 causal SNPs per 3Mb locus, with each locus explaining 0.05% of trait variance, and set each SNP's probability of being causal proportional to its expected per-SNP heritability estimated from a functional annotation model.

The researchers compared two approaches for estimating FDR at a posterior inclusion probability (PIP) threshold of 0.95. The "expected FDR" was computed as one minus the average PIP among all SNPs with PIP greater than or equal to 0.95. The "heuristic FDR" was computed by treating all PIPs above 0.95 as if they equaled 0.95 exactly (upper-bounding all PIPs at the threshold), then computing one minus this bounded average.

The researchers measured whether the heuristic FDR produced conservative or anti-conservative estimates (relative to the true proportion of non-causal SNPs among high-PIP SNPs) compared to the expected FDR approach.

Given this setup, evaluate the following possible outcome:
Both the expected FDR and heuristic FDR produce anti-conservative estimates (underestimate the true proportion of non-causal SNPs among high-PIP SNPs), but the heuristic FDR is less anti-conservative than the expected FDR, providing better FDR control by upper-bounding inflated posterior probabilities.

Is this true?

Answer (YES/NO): NO